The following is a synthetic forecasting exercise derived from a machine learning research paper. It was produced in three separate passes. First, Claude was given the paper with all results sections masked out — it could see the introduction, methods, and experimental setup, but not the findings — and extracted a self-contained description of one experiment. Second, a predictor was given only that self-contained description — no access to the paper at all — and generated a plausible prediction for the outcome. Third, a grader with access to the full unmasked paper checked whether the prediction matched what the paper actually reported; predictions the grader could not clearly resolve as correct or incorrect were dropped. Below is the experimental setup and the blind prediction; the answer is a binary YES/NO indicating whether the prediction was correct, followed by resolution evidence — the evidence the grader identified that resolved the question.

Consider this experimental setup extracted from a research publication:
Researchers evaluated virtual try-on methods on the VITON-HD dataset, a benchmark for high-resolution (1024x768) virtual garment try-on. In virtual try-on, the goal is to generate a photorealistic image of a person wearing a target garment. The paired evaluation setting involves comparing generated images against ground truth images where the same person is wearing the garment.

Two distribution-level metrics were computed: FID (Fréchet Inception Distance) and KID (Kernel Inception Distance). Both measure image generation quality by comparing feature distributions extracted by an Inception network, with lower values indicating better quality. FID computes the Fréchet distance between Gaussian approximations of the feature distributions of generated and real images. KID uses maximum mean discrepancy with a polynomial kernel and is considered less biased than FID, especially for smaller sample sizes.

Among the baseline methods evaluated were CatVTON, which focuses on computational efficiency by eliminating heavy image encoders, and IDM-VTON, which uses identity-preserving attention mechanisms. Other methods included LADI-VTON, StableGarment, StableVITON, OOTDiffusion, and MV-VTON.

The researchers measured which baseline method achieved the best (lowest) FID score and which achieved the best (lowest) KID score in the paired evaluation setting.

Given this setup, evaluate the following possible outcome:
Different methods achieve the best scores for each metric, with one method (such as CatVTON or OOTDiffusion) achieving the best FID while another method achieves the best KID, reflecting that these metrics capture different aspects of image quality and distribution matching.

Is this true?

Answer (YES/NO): YES